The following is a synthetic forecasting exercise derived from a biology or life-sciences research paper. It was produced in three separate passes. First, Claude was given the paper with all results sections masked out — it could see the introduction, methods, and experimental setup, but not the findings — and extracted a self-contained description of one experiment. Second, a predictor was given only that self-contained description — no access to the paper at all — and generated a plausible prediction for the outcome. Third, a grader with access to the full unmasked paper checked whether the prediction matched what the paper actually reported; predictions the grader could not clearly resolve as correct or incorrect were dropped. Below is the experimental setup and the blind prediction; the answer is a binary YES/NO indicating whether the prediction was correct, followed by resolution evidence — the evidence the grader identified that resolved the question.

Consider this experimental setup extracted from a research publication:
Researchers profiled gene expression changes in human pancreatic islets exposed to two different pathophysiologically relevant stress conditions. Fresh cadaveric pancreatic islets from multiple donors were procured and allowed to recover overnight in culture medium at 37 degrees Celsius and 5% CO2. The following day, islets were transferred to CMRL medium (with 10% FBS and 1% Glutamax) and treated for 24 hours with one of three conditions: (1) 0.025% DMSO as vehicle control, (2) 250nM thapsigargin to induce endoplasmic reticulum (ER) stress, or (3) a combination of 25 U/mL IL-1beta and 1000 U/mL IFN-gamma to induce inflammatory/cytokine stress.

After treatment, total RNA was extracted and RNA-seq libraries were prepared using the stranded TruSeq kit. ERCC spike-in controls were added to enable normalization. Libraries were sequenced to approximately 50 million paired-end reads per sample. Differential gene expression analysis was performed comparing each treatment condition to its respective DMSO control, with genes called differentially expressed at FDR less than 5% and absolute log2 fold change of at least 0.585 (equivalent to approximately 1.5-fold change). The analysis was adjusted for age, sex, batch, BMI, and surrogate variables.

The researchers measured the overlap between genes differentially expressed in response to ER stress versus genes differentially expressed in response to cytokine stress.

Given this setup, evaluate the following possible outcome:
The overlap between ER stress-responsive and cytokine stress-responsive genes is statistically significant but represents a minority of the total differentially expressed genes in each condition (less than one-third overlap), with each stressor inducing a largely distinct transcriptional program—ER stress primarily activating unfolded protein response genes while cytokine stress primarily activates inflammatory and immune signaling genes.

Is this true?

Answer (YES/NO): YES